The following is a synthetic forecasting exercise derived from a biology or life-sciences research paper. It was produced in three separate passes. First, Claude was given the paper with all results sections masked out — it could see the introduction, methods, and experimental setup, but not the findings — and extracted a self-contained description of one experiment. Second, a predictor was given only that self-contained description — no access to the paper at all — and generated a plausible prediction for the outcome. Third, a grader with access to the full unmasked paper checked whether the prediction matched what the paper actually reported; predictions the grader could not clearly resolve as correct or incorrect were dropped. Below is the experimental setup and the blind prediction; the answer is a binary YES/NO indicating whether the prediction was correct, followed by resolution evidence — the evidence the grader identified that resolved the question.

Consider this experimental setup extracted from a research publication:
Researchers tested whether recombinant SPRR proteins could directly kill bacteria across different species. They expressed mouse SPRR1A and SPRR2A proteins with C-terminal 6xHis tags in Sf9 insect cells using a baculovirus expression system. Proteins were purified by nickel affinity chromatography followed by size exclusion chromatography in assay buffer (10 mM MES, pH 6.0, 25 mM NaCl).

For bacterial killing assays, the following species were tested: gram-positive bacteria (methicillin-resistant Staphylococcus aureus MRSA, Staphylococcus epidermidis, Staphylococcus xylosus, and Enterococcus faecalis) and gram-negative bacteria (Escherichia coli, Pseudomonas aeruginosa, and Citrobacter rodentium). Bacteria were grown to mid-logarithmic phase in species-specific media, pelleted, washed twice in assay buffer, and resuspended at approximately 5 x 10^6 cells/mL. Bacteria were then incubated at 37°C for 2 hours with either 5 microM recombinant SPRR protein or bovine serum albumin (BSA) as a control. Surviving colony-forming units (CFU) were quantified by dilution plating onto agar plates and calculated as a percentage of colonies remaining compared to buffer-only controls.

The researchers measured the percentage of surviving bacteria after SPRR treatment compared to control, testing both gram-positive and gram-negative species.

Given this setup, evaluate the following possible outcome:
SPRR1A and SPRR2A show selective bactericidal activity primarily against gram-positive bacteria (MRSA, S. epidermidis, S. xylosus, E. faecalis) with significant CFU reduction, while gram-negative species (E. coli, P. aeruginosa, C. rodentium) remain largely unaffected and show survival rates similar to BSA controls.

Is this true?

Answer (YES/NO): NO